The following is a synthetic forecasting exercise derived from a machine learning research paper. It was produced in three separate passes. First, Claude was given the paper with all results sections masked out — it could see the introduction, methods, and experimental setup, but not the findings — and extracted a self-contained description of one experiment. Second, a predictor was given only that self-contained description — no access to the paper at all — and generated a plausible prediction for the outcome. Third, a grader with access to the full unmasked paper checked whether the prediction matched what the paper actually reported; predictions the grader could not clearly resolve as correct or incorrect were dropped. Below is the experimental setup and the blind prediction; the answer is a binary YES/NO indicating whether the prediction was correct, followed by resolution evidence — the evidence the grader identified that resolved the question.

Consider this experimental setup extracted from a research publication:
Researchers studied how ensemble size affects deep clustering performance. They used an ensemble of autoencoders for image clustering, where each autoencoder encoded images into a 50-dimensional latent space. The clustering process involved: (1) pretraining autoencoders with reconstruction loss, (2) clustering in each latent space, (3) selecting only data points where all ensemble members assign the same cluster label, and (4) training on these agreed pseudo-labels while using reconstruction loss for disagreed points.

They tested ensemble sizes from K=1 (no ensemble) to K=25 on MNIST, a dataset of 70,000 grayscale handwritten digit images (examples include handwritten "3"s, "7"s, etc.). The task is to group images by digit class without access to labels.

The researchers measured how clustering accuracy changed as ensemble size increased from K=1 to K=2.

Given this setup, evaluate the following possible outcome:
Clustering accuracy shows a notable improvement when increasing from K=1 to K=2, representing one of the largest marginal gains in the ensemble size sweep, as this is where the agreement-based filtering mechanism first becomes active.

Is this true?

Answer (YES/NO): YES